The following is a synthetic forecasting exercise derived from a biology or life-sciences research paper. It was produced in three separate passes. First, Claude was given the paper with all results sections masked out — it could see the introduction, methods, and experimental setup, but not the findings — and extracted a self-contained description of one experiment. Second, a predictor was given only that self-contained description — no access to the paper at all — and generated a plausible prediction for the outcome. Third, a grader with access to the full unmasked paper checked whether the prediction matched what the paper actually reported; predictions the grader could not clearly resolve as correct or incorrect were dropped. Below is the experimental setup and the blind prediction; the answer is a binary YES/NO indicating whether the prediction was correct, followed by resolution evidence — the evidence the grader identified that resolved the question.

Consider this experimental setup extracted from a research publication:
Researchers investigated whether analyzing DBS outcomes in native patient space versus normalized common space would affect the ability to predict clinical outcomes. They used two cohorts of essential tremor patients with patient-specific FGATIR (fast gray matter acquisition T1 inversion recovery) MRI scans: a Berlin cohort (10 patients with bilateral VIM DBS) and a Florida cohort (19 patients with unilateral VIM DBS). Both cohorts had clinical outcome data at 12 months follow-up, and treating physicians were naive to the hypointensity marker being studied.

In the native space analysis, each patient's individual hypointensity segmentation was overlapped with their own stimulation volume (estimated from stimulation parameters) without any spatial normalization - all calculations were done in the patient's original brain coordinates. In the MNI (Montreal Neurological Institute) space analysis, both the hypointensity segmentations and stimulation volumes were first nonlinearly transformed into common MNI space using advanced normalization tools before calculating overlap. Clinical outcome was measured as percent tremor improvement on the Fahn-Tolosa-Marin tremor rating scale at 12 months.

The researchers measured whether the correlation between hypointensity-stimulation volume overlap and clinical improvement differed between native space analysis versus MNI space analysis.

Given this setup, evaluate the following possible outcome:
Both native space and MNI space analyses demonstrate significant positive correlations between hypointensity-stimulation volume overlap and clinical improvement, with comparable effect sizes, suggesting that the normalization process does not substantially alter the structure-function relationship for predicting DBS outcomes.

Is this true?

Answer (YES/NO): YES